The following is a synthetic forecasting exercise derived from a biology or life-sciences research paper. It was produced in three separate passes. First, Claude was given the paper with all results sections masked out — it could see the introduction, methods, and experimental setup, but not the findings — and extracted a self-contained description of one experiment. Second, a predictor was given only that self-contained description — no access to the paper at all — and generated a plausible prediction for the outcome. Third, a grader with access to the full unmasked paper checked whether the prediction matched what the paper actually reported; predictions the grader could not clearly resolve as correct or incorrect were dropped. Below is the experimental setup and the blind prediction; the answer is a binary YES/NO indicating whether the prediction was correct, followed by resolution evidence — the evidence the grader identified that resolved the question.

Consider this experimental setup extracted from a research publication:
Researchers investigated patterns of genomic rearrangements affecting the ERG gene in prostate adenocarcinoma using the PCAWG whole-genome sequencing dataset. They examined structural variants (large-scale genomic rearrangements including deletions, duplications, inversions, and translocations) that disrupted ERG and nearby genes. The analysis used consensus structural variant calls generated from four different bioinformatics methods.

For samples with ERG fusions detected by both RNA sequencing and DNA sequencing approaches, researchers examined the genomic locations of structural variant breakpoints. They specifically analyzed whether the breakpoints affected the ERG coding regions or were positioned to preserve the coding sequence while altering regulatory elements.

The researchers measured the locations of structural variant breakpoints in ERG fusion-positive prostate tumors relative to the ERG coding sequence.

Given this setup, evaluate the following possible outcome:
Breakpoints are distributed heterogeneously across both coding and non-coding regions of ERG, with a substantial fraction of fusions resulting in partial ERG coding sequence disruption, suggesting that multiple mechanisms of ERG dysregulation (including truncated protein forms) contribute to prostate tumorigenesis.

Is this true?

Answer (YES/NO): NO